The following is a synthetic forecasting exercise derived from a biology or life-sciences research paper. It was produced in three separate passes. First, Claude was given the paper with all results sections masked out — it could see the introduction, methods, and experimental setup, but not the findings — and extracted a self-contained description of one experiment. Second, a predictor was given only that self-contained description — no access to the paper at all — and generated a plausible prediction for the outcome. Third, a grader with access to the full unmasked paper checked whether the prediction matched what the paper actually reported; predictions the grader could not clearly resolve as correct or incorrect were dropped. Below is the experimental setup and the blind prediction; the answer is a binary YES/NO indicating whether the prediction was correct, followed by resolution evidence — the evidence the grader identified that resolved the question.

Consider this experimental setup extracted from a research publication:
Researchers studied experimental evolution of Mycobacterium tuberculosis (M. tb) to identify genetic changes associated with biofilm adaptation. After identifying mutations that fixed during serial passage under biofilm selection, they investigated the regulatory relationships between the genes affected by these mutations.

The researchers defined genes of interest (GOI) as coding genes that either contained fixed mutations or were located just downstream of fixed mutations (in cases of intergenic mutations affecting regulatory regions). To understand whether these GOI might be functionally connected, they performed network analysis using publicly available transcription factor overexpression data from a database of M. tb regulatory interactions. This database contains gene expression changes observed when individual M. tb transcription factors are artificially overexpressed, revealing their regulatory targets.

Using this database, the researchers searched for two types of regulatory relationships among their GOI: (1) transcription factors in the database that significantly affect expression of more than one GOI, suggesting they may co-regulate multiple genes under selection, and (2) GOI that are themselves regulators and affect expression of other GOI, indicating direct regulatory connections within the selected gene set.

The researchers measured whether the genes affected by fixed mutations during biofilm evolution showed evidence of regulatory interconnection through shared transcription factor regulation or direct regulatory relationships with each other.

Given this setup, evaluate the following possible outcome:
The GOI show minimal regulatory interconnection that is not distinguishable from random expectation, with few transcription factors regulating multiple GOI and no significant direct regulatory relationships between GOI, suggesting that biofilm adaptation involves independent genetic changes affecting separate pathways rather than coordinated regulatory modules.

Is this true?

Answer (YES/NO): NO